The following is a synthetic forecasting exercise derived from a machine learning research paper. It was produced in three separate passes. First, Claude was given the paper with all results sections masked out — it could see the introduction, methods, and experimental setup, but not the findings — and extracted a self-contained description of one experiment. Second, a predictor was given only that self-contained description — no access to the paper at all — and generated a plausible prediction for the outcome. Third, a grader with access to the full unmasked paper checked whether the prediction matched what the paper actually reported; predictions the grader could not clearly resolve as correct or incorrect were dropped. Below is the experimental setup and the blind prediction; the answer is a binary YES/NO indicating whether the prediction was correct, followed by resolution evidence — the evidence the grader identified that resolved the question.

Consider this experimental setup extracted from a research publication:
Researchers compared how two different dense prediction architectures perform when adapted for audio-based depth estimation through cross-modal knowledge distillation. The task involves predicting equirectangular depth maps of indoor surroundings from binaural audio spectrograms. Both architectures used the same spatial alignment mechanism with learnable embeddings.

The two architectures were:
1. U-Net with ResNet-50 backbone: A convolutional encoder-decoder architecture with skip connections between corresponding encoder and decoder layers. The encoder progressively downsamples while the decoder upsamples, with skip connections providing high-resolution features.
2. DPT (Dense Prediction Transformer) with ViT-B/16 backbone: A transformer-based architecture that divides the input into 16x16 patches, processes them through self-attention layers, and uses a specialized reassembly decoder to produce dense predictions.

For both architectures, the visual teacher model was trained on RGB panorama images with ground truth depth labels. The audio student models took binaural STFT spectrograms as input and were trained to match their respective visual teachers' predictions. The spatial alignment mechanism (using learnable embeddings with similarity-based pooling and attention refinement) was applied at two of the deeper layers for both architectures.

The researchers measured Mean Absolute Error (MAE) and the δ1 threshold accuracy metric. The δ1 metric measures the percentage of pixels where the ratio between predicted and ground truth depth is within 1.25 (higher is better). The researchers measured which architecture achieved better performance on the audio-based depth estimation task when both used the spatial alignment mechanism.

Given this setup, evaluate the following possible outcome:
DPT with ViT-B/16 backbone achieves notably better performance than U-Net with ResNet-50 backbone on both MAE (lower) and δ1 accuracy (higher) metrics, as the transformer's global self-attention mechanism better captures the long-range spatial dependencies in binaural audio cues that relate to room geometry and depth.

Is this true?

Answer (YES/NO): NO